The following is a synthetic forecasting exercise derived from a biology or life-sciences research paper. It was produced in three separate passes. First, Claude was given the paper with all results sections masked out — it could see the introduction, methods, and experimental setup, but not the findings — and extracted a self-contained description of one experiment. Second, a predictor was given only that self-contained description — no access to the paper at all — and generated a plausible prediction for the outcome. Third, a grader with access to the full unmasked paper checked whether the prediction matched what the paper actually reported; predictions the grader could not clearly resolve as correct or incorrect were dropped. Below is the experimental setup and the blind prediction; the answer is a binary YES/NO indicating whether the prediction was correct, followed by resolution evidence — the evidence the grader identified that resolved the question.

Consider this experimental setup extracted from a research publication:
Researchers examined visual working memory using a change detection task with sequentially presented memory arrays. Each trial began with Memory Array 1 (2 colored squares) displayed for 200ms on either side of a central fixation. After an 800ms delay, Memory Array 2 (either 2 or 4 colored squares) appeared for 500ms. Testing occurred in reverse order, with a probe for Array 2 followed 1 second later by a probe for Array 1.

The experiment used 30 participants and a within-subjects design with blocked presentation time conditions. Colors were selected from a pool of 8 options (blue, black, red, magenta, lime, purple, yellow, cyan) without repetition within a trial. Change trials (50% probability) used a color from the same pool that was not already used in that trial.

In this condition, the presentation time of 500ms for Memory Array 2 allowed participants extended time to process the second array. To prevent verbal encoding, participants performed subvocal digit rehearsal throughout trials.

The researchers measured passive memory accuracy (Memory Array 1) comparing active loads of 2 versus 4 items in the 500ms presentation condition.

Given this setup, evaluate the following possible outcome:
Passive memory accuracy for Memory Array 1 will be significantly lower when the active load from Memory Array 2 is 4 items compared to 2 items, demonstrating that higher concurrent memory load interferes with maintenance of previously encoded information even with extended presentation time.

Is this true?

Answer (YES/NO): NO